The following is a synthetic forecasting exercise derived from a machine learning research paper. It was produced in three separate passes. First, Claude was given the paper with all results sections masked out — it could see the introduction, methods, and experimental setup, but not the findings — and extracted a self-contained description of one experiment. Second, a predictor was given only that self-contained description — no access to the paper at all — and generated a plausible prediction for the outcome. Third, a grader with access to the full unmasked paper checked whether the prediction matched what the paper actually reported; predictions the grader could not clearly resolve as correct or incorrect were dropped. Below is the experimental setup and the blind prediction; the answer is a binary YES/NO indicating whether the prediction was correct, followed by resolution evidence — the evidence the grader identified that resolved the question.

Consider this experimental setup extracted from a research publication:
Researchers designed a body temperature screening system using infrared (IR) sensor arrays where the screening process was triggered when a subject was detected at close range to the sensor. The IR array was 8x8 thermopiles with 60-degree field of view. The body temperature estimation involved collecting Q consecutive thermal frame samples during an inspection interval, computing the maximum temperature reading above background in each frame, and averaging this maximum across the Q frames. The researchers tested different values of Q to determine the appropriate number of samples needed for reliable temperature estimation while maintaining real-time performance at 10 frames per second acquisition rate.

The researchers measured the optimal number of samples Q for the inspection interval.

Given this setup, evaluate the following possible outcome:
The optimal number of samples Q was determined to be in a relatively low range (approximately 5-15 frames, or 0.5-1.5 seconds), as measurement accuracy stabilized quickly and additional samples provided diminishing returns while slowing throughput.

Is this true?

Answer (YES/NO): NO